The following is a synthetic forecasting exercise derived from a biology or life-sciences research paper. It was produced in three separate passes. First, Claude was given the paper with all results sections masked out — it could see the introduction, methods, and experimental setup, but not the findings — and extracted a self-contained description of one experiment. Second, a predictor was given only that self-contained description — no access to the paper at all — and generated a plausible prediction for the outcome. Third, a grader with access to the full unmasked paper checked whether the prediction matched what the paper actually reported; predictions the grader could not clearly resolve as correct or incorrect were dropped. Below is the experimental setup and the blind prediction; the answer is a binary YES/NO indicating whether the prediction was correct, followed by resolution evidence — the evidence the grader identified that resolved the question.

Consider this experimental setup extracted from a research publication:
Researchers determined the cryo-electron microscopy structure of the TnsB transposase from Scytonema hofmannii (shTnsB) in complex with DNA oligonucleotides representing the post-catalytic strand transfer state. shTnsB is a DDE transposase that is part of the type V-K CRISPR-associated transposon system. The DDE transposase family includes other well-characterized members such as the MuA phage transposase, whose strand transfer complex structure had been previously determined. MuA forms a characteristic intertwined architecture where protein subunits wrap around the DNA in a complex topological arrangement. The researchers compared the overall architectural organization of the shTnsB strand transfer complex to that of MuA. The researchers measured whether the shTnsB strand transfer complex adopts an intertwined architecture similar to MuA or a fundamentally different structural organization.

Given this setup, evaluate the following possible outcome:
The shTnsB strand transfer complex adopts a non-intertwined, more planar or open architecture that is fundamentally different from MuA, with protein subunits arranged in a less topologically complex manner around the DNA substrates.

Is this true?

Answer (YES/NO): NO